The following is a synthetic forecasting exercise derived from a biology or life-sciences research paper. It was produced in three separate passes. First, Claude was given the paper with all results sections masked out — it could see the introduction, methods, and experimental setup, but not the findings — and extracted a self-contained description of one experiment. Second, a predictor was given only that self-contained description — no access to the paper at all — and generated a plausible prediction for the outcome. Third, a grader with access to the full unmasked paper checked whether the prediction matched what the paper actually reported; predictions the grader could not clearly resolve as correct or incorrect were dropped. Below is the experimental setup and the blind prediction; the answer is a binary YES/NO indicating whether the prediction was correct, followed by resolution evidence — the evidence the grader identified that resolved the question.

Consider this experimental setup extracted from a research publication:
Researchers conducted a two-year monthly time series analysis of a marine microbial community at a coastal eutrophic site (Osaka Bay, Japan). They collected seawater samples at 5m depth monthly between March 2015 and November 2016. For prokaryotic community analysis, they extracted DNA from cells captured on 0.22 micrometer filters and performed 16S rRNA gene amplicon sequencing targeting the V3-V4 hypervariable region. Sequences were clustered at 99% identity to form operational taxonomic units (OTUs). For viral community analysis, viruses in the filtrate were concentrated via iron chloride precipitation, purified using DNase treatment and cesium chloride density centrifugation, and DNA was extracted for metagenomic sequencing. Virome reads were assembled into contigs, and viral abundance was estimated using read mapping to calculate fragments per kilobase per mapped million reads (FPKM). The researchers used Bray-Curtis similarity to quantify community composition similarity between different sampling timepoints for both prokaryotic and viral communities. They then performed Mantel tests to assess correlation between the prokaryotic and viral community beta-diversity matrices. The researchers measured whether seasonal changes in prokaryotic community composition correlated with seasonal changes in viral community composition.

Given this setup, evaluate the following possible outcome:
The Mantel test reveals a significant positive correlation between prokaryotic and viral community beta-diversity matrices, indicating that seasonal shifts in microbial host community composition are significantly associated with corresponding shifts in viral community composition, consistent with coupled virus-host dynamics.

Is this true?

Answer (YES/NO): YES